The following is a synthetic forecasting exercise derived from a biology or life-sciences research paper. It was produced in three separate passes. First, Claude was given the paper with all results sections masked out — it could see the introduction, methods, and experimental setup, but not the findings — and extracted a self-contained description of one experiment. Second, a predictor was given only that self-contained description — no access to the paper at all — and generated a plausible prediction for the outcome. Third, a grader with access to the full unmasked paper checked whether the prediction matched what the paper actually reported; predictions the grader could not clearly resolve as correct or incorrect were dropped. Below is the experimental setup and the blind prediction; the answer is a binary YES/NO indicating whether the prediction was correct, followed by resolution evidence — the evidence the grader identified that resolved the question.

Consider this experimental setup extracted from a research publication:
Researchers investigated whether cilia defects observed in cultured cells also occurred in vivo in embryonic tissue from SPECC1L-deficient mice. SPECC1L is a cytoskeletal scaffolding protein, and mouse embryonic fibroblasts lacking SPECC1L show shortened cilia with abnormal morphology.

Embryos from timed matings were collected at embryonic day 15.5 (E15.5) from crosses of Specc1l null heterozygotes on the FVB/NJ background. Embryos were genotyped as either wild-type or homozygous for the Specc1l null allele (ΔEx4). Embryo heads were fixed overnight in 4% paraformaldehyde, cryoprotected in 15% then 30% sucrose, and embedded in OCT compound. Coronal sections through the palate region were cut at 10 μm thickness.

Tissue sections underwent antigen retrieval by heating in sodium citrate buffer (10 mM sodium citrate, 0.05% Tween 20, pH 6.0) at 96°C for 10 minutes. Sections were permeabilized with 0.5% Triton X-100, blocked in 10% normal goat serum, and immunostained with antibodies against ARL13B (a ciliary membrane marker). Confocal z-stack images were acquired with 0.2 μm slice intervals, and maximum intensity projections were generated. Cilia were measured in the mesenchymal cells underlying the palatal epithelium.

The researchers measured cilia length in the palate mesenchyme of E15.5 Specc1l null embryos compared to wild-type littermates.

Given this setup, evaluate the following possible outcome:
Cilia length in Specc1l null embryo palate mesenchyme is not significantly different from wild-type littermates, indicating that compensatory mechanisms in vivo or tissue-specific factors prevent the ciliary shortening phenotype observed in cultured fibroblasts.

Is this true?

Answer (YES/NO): NO